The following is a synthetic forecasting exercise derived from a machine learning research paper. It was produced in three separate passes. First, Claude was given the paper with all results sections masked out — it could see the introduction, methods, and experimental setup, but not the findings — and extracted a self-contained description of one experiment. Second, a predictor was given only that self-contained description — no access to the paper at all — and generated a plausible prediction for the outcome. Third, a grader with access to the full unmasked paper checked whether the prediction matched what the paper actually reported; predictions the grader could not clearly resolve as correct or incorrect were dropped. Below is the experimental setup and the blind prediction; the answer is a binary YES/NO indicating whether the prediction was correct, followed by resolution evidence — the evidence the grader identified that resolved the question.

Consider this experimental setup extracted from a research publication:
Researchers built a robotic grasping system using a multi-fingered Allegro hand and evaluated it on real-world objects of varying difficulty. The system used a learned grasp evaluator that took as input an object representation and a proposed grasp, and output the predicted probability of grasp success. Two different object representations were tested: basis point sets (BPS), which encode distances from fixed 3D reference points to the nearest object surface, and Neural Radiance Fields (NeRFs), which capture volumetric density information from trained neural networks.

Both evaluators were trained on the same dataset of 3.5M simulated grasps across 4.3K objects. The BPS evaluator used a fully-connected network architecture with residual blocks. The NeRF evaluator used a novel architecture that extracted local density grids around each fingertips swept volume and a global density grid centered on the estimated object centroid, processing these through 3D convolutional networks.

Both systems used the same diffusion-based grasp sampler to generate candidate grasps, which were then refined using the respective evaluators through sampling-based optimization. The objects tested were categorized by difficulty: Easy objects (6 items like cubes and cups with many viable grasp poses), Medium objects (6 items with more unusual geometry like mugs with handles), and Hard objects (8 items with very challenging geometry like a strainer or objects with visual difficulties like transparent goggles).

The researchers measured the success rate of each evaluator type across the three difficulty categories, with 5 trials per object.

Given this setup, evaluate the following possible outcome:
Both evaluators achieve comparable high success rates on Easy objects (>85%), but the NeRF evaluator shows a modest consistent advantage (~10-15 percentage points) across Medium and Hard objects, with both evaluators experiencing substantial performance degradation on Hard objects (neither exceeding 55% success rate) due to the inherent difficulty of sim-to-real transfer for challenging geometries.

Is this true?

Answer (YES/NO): NO